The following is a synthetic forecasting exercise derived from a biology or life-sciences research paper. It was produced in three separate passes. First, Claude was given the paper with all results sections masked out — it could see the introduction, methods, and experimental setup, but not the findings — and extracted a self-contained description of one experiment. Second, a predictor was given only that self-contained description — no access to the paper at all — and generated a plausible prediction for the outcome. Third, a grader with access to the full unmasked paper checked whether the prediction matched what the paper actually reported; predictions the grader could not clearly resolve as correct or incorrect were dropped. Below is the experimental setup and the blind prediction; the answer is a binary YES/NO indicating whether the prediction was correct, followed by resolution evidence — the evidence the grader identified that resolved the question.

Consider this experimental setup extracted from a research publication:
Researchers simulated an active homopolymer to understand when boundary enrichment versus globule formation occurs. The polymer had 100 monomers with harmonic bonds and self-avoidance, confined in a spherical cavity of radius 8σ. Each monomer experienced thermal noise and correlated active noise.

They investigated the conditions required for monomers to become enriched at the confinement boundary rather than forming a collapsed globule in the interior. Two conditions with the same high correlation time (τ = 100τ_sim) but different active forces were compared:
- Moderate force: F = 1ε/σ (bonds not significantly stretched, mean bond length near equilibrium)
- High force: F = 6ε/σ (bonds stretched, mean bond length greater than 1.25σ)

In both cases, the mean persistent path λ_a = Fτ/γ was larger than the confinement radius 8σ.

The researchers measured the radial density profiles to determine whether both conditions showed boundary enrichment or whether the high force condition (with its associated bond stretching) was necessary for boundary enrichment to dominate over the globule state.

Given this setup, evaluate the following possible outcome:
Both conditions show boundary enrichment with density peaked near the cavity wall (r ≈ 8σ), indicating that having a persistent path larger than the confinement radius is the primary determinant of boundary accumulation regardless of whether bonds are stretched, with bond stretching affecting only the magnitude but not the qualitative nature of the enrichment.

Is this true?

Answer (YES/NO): NO